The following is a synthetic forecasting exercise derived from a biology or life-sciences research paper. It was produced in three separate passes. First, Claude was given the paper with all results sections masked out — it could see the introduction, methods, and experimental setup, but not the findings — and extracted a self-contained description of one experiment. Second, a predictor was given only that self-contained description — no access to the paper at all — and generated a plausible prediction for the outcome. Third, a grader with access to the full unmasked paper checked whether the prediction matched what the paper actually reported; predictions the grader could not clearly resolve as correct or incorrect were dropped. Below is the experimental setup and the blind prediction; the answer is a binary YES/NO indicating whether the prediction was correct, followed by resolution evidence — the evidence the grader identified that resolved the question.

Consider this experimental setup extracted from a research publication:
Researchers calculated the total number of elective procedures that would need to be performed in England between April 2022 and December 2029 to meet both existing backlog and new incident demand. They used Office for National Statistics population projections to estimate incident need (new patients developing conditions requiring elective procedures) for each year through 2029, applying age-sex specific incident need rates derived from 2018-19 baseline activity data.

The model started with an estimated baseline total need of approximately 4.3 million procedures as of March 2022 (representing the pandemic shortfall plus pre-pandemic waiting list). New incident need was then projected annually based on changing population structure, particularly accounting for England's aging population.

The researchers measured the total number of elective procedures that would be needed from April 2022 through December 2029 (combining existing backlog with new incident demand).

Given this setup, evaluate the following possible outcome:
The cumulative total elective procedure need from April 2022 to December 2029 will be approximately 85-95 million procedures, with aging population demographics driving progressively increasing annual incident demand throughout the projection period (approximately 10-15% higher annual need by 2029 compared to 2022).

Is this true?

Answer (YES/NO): NO